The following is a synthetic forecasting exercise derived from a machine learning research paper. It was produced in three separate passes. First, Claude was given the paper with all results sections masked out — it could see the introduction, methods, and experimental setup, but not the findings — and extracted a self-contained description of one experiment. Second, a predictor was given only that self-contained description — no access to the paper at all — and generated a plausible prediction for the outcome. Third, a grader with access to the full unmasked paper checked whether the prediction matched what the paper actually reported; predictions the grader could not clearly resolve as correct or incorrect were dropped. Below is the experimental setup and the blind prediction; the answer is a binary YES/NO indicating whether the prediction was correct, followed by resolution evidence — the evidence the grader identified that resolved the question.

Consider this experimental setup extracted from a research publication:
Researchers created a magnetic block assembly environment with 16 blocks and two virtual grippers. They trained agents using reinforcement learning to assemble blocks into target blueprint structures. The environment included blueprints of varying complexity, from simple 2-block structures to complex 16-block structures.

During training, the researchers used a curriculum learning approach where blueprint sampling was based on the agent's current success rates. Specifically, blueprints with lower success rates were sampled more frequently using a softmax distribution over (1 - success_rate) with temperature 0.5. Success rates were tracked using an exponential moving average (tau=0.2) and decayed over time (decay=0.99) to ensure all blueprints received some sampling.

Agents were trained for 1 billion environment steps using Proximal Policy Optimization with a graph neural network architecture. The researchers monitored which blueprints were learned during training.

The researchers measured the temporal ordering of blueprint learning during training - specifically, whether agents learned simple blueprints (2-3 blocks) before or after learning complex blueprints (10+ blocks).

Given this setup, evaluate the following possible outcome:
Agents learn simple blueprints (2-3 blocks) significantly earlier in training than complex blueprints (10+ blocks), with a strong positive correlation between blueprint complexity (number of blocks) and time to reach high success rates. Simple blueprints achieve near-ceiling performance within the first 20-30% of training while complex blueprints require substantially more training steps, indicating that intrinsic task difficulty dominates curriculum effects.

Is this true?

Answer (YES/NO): YES